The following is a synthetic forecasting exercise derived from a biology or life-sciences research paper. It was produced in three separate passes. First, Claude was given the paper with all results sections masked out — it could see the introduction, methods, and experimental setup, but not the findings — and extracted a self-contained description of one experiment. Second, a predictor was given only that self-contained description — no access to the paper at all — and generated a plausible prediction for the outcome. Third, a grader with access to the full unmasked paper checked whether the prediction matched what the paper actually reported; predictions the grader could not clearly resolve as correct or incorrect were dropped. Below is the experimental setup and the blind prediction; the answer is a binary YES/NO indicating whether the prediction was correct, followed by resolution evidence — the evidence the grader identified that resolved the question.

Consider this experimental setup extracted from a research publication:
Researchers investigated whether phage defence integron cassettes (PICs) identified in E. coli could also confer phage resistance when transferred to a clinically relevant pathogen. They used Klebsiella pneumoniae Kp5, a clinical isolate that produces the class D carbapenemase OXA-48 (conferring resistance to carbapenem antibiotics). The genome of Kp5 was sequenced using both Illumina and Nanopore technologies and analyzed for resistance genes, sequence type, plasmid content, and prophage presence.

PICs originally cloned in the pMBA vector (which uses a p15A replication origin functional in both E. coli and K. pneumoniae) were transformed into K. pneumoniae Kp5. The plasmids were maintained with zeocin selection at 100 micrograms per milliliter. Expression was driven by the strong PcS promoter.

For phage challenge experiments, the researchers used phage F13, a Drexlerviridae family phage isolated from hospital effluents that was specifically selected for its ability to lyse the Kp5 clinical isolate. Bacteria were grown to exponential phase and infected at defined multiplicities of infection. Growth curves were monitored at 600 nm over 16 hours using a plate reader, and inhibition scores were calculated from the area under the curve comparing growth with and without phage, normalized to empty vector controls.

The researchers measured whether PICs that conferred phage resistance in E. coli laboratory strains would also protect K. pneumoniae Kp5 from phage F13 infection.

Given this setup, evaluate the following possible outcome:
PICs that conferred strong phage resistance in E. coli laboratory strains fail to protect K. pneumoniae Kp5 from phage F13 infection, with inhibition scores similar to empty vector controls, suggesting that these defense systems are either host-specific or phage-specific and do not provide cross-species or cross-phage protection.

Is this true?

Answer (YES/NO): NO